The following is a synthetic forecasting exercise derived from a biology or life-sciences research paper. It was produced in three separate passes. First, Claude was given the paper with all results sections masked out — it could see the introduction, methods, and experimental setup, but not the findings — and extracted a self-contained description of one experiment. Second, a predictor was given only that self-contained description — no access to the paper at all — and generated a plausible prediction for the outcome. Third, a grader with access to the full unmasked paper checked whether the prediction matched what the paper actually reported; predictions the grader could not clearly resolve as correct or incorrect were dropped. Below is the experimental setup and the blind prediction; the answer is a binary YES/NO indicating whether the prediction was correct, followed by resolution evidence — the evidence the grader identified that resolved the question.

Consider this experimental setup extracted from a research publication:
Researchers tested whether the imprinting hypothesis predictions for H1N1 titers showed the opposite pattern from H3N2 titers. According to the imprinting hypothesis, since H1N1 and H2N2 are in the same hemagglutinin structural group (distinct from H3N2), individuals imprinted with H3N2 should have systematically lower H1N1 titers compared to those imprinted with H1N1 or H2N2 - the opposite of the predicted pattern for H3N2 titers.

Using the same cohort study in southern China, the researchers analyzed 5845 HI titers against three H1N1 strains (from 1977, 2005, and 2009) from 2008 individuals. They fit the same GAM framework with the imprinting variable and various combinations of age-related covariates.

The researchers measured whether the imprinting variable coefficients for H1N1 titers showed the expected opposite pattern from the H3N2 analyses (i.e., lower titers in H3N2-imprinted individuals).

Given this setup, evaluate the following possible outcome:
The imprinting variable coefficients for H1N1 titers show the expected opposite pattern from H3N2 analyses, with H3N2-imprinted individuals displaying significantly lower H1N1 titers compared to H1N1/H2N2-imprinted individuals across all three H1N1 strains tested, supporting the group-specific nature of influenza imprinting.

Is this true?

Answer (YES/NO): NO